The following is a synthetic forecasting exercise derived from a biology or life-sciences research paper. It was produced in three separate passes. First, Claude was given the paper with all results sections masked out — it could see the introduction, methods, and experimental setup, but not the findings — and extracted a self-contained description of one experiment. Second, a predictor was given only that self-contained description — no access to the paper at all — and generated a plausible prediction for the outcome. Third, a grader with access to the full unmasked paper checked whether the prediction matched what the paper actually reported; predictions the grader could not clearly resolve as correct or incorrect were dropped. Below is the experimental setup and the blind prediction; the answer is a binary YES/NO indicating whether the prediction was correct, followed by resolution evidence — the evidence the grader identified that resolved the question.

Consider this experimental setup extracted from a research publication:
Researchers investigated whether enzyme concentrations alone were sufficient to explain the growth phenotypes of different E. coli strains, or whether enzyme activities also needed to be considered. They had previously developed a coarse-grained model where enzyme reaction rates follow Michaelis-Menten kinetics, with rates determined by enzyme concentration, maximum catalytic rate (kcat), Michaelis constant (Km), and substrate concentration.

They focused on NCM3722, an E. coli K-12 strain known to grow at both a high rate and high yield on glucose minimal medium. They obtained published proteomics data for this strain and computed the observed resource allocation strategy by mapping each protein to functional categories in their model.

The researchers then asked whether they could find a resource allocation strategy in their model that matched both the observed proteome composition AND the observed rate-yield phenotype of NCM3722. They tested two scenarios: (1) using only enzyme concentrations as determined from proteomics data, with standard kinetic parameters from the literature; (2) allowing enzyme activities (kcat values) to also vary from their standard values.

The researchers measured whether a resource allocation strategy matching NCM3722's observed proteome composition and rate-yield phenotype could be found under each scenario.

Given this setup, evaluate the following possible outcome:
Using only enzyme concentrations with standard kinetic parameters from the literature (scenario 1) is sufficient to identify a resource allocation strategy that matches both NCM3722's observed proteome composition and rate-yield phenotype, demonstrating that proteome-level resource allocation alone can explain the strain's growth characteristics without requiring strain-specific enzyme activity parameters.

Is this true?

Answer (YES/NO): NO